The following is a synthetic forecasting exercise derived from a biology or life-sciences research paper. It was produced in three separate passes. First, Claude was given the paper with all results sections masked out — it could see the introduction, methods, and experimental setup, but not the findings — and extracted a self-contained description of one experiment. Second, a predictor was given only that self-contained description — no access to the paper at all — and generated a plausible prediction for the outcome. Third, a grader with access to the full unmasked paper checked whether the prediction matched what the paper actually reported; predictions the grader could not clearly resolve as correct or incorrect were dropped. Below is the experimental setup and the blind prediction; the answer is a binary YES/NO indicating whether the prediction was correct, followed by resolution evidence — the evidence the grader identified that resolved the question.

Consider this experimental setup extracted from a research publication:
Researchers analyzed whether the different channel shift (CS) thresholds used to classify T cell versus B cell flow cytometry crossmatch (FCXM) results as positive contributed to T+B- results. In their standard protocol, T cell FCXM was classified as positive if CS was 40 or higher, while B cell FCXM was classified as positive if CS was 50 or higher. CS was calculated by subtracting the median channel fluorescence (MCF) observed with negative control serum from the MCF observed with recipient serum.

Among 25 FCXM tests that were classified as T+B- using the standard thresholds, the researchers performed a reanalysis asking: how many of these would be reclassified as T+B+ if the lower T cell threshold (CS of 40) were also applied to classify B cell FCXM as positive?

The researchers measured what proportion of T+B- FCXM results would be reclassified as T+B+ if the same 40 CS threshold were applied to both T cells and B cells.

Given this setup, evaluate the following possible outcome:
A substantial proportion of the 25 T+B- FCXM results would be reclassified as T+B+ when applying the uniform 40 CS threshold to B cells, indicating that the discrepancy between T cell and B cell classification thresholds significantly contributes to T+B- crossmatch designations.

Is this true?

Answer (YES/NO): NO